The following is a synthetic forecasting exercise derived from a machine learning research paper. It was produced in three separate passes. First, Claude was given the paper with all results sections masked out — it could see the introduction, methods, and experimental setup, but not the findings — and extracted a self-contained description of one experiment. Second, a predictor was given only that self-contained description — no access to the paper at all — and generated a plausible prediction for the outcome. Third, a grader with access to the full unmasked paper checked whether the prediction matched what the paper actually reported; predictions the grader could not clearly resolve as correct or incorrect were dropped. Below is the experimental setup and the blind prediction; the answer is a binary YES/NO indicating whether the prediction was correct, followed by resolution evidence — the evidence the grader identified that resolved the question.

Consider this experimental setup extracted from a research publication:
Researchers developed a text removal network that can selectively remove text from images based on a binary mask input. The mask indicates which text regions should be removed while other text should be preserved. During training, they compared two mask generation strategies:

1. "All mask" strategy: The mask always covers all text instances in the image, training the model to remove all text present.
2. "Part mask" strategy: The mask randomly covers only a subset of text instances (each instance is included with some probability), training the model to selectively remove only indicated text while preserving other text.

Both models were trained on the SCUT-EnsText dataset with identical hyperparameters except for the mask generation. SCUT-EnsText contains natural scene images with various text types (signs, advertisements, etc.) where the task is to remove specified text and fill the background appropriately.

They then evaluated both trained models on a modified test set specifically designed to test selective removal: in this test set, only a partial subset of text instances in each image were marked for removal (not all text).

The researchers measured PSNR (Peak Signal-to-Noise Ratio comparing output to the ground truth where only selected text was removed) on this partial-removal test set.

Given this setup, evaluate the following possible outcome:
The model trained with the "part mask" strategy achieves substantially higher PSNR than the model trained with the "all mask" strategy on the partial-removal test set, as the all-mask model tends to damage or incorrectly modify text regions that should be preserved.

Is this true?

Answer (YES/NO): NO